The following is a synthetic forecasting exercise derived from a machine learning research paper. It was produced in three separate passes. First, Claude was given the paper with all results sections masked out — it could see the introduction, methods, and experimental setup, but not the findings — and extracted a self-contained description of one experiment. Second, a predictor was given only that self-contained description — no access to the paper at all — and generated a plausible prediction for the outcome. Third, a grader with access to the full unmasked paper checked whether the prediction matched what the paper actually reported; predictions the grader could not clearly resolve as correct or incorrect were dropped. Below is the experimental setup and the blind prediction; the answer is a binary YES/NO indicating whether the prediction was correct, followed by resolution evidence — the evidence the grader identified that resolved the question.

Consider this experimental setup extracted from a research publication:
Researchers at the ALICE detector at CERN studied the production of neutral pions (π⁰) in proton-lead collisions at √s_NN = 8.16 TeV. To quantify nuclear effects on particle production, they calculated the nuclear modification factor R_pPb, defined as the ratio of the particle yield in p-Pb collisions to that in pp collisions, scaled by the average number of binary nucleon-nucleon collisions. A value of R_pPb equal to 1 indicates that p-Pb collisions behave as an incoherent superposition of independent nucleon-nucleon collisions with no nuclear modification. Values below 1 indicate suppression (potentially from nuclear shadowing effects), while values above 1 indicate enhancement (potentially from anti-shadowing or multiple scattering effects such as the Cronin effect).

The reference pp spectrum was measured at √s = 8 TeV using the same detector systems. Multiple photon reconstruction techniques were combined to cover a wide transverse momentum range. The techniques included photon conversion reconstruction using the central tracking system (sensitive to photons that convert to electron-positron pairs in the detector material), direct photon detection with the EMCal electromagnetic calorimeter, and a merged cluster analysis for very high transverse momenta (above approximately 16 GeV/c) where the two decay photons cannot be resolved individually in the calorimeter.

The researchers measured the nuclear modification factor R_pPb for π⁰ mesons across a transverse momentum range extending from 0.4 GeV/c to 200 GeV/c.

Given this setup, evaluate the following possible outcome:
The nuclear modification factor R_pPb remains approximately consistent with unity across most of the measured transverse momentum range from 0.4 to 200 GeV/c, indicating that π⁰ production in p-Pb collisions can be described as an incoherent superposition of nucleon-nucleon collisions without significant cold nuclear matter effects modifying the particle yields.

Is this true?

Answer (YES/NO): NO